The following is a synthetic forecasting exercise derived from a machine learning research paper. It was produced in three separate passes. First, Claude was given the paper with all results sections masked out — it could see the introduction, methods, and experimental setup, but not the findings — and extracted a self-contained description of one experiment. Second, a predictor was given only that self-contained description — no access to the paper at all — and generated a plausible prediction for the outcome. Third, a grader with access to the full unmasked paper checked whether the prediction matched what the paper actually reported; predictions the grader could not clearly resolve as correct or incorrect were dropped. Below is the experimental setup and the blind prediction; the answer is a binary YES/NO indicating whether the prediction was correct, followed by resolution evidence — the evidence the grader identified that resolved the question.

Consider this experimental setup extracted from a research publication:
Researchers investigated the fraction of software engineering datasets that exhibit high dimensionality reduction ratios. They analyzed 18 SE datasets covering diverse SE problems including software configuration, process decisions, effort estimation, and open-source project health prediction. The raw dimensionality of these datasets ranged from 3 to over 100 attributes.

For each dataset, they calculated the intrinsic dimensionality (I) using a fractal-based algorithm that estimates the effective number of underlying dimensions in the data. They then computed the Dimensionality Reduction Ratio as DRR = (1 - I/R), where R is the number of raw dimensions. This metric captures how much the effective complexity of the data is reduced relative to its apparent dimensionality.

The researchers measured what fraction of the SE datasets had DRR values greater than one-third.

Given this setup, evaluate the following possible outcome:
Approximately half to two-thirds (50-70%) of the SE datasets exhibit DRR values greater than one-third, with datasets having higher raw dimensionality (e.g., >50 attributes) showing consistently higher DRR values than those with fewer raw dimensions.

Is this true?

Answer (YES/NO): NO